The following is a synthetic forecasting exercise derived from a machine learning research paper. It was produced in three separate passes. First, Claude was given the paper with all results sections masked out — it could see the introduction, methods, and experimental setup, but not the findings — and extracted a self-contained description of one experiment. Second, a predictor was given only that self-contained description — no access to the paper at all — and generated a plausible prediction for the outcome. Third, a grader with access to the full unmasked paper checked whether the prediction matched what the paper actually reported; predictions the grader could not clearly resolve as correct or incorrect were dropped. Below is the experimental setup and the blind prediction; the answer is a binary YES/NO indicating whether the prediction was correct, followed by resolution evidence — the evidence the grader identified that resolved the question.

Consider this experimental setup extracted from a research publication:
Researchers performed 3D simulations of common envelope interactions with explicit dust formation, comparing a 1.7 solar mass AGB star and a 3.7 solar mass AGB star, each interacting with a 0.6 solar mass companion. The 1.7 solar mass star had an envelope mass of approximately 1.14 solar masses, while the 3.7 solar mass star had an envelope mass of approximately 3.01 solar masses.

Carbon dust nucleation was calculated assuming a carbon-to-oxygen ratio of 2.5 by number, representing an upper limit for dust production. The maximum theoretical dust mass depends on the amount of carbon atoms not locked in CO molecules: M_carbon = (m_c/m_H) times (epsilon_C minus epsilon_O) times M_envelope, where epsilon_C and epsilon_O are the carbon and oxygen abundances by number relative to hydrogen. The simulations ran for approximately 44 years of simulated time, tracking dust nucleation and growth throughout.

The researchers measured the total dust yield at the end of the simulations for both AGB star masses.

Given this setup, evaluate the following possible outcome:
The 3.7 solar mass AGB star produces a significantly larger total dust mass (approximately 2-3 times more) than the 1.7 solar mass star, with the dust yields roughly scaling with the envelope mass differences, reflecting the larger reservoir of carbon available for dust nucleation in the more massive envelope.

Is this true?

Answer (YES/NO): YES